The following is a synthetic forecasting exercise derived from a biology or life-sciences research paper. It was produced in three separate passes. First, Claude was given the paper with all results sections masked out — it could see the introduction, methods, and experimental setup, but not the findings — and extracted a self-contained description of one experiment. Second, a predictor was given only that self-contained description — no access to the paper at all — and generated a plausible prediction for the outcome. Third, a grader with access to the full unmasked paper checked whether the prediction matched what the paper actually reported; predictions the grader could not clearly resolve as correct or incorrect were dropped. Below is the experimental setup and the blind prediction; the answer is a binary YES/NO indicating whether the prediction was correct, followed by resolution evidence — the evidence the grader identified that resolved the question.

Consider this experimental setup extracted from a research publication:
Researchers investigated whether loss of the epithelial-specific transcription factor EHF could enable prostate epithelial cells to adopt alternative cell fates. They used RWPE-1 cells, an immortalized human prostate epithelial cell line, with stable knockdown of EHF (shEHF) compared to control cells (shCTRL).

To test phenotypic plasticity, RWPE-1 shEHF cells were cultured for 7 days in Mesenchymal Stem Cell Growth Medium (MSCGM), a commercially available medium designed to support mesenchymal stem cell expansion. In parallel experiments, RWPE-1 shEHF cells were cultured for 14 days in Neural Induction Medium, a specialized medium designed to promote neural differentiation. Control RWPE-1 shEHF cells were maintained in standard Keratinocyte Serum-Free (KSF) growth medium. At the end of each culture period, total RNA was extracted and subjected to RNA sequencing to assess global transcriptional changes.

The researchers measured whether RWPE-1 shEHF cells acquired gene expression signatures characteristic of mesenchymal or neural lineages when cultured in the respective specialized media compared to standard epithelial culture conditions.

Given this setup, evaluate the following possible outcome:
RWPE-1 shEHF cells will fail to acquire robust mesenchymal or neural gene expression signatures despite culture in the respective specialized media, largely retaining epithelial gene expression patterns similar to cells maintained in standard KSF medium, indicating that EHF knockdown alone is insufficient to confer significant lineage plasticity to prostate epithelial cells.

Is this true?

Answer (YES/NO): NO